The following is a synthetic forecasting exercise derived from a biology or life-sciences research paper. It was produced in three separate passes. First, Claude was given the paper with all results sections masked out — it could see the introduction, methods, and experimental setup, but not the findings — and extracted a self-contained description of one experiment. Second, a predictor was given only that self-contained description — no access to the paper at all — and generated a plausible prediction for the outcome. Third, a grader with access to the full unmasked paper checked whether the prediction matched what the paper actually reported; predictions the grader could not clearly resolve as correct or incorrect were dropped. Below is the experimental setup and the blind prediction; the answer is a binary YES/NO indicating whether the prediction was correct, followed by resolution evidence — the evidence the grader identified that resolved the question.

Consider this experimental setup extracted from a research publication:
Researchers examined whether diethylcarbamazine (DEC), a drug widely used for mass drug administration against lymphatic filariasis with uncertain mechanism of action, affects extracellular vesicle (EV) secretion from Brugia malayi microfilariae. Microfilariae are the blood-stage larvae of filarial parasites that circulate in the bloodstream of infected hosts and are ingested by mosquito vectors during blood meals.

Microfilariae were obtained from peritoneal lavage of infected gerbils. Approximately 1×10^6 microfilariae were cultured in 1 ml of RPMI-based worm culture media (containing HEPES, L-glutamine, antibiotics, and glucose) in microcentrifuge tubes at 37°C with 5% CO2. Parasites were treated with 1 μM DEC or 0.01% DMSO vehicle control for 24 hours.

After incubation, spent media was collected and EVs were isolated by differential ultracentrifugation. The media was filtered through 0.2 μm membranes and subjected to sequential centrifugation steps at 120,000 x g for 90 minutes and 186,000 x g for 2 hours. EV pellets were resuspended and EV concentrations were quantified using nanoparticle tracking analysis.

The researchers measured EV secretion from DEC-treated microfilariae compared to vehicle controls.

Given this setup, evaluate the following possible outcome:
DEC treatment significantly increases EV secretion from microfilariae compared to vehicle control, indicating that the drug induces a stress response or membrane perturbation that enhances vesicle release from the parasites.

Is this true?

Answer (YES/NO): YES